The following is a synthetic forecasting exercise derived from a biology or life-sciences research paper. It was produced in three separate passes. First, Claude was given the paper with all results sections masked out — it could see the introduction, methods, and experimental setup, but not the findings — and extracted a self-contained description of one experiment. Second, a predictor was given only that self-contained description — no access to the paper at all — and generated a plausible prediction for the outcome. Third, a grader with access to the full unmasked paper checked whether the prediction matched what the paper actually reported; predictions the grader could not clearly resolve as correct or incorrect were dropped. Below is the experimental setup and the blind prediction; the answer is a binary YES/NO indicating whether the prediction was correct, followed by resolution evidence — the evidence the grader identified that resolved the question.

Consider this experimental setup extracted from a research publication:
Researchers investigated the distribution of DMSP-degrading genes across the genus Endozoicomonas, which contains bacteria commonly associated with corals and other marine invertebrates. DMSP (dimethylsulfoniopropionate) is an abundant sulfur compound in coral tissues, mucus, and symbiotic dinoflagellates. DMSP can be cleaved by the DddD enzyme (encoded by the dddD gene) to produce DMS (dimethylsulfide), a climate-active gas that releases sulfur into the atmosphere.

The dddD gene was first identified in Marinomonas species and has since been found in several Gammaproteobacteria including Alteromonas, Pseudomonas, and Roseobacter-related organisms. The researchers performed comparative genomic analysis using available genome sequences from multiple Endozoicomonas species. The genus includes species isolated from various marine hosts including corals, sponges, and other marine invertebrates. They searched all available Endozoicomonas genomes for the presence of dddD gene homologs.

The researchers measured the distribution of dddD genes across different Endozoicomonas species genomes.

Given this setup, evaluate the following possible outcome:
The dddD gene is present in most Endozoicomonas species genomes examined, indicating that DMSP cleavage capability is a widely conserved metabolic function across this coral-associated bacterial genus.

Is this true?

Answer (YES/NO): NO